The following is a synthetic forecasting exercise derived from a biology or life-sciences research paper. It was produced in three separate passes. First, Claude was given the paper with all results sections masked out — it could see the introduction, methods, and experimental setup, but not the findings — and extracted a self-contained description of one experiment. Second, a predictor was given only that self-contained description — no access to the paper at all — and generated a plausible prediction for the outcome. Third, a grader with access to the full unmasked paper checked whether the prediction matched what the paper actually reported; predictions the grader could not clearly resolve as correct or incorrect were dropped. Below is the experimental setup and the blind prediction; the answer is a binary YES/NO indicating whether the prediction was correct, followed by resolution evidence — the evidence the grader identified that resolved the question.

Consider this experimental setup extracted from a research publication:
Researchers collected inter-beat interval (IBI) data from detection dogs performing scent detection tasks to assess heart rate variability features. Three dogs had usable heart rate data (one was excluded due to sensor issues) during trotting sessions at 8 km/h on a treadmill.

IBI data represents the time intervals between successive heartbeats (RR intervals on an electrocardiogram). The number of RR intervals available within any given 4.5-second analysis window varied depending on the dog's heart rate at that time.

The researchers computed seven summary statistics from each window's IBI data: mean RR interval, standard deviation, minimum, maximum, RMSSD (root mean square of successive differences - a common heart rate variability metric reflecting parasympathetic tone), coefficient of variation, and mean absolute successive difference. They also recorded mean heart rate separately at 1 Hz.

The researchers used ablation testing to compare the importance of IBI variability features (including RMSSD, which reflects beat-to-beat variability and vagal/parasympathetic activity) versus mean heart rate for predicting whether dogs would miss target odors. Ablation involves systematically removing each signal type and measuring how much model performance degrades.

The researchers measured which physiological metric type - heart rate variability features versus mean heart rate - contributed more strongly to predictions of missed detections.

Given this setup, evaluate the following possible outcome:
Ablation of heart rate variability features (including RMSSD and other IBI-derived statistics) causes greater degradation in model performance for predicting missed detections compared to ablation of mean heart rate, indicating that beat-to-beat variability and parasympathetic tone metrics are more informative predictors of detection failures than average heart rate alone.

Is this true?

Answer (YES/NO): YES